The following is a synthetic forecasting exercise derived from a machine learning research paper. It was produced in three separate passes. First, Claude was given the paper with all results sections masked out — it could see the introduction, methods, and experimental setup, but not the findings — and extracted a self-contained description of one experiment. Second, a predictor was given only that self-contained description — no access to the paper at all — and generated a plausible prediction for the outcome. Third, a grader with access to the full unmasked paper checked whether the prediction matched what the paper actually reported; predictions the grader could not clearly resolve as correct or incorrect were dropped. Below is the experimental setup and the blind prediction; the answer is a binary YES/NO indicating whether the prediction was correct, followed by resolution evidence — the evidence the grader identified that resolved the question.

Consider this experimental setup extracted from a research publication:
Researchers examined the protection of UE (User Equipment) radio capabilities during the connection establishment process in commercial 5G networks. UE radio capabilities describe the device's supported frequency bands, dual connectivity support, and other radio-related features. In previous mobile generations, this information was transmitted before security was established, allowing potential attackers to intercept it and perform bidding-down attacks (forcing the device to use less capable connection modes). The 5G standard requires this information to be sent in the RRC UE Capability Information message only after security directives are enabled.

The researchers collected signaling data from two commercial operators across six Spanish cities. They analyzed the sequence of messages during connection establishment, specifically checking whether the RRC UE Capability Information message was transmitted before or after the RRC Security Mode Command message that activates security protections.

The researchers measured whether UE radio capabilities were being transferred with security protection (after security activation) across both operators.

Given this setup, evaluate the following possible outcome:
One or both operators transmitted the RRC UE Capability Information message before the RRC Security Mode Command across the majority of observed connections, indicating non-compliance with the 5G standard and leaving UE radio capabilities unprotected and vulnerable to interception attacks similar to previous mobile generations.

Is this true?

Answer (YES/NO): YES